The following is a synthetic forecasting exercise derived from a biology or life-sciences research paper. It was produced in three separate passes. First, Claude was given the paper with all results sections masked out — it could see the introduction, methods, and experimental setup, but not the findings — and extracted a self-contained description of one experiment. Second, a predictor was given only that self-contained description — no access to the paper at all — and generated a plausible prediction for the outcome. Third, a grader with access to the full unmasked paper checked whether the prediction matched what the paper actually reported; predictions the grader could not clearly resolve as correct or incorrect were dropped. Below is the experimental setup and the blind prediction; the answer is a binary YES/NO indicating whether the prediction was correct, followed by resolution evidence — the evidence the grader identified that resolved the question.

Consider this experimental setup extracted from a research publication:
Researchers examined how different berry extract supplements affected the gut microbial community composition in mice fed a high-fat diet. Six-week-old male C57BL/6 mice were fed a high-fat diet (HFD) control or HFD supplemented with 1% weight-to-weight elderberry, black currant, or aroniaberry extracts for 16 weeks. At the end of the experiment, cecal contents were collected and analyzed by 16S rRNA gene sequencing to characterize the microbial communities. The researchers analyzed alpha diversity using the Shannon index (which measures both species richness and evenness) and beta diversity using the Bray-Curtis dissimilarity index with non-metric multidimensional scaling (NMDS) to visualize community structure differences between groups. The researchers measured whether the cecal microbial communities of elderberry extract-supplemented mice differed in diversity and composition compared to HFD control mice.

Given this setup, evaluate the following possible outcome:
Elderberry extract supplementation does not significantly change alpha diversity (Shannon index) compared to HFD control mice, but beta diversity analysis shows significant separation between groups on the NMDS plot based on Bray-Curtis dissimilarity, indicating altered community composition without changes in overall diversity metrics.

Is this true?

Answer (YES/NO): NO